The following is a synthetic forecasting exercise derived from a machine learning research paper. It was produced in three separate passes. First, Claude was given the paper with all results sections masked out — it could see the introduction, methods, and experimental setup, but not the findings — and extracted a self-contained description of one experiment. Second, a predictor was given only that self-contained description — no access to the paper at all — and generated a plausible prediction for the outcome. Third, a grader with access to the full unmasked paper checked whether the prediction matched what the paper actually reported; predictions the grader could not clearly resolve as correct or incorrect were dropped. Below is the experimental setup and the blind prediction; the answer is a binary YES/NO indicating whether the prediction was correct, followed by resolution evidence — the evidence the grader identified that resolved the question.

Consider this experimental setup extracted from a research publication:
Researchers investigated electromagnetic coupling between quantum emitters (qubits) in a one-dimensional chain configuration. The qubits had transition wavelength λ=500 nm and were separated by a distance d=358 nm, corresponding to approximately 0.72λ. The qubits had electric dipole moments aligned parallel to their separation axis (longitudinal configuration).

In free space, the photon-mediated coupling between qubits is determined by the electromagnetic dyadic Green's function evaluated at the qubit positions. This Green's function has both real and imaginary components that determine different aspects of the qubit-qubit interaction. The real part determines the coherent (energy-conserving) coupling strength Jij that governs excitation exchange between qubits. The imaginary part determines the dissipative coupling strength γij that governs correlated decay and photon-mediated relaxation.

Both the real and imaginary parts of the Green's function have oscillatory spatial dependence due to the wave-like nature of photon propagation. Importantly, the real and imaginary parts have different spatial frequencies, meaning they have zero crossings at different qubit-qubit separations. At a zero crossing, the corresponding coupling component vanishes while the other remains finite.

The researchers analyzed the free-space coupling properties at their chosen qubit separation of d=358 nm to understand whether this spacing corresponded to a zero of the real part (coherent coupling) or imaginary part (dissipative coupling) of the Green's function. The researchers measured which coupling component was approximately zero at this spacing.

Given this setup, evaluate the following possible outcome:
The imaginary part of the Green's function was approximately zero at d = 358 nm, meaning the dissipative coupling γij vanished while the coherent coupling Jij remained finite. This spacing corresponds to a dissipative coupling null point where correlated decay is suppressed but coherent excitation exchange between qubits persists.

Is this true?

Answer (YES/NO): YES